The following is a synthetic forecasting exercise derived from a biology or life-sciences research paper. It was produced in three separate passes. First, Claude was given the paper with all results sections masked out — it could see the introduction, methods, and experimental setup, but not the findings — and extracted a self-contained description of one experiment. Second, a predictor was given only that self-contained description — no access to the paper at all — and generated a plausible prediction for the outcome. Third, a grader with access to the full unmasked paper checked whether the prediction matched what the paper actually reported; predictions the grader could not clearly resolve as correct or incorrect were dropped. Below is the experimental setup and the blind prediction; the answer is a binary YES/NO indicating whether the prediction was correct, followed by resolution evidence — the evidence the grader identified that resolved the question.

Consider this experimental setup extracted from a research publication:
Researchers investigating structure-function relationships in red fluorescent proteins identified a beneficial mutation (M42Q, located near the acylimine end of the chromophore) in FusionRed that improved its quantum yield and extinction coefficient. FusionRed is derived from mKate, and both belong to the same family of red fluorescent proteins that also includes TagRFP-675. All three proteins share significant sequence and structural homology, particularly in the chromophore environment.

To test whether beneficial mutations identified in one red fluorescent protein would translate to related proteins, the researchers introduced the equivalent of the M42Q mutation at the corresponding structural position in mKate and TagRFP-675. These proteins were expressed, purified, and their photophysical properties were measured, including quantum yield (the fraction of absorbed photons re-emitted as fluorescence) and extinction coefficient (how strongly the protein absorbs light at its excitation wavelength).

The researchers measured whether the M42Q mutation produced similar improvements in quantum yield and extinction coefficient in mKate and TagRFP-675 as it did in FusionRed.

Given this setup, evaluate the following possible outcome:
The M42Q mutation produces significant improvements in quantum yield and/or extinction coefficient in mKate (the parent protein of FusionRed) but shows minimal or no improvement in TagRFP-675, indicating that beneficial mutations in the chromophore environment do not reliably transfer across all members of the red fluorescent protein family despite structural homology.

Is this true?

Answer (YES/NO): NO